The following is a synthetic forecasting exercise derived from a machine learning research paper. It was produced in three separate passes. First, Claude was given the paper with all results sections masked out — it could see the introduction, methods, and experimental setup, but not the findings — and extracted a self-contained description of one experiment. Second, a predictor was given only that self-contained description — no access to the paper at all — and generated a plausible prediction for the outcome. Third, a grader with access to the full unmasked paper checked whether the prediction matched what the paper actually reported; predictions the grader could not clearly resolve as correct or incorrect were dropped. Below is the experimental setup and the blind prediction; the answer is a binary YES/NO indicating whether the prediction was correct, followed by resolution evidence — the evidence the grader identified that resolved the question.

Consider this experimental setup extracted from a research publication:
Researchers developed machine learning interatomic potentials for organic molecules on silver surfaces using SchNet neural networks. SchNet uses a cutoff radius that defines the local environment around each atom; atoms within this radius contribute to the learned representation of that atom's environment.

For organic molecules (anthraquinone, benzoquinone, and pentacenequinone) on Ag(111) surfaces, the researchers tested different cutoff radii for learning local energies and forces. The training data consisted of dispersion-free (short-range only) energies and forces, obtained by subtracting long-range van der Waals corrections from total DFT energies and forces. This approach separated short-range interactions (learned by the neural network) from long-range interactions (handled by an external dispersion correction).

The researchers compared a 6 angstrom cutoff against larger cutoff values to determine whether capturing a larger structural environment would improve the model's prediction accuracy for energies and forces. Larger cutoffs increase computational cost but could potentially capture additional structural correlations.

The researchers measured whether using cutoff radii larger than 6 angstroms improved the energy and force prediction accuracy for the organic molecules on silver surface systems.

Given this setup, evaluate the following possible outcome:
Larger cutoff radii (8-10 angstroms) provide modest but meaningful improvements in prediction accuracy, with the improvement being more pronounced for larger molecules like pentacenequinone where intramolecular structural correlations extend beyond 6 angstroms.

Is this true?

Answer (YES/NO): NO